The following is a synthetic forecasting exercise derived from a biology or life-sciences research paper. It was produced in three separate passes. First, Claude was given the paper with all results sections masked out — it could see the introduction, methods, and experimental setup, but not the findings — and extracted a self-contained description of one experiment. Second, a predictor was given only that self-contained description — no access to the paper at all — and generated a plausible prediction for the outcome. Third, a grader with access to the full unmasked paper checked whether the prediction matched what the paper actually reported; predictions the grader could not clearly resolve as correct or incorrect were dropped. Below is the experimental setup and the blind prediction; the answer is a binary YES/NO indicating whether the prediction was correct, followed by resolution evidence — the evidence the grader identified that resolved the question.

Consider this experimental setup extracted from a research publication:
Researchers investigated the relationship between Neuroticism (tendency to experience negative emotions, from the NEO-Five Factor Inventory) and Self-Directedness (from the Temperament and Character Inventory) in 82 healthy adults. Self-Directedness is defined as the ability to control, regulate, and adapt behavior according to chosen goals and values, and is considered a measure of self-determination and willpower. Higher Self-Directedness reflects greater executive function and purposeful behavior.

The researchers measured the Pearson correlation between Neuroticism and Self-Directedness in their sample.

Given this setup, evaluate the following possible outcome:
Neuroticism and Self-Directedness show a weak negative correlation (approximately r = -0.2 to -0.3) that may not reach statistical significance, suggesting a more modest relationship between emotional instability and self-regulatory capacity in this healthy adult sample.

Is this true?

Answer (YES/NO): NO